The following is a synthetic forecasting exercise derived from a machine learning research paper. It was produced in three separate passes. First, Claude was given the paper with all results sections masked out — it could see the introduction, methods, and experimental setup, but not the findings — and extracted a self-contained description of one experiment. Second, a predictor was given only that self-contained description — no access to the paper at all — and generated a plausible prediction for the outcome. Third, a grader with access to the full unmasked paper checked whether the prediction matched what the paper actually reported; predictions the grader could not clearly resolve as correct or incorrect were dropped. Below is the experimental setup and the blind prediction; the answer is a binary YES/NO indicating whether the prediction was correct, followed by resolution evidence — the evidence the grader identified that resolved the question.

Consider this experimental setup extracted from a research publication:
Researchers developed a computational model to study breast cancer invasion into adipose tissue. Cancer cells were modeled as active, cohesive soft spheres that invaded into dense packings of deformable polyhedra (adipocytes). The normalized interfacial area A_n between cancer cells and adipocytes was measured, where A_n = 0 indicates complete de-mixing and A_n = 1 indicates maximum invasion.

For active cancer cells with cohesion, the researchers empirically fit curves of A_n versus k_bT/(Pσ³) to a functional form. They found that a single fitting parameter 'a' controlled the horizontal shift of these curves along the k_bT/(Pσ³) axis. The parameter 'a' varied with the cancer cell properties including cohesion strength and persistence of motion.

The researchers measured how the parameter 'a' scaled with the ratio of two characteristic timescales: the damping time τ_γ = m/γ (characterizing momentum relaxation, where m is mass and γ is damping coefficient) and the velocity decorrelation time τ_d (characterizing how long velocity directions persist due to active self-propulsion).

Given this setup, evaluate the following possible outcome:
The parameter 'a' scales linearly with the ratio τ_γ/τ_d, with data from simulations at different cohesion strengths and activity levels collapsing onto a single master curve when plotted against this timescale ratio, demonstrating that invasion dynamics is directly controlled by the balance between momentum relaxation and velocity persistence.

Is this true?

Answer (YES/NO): NO